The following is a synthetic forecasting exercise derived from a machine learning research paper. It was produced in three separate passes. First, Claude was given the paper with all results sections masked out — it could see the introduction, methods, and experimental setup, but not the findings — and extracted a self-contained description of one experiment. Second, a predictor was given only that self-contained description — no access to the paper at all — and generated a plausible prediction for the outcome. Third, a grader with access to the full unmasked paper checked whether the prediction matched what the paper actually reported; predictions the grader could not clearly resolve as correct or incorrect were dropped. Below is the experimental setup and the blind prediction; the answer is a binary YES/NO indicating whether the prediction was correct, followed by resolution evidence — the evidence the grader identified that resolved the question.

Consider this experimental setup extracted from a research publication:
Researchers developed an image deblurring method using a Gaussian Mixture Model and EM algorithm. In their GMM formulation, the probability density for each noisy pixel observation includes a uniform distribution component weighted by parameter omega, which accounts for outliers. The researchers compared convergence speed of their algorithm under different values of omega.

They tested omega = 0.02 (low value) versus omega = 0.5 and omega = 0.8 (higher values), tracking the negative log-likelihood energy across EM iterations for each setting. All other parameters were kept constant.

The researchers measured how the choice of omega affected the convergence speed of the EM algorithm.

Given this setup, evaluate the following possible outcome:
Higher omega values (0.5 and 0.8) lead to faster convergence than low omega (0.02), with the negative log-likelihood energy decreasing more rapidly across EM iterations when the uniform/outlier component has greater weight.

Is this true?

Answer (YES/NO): NO